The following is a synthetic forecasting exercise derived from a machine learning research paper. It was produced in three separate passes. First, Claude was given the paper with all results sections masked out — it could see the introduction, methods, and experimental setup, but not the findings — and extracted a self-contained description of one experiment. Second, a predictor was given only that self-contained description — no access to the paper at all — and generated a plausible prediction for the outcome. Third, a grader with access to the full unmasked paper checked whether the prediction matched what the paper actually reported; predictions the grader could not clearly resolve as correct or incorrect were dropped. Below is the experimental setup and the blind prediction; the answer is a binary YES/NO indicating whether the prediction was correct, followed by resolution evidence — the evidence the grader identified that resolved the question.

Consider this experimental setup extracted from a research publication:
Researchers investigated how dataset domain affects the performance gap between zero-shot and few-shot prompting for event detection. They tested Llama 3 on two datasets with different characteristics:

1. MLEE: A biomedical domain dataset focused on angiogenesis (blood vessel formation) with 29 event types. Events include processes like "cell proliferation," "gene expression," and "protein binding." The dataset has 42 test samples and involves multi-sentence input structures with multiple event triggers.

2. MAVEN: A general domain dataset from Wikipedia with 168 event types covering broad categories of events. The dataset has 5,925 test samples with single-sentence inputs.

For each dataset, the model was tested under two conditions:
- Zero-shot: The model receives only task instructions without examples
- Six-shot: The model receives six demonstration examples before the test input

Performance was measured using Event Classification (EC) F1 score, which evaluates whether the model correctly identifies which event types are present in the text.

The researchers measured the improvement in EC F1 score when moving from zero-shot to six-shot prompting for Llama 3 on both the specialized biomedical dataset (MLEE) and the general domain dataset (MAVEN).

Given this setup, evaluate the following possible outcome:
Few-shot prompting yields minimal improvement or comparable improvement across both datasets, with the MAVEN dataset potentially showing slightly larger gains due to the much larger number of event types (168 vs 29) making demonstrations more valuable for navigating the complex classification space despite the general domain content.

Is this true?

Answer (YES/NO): NO